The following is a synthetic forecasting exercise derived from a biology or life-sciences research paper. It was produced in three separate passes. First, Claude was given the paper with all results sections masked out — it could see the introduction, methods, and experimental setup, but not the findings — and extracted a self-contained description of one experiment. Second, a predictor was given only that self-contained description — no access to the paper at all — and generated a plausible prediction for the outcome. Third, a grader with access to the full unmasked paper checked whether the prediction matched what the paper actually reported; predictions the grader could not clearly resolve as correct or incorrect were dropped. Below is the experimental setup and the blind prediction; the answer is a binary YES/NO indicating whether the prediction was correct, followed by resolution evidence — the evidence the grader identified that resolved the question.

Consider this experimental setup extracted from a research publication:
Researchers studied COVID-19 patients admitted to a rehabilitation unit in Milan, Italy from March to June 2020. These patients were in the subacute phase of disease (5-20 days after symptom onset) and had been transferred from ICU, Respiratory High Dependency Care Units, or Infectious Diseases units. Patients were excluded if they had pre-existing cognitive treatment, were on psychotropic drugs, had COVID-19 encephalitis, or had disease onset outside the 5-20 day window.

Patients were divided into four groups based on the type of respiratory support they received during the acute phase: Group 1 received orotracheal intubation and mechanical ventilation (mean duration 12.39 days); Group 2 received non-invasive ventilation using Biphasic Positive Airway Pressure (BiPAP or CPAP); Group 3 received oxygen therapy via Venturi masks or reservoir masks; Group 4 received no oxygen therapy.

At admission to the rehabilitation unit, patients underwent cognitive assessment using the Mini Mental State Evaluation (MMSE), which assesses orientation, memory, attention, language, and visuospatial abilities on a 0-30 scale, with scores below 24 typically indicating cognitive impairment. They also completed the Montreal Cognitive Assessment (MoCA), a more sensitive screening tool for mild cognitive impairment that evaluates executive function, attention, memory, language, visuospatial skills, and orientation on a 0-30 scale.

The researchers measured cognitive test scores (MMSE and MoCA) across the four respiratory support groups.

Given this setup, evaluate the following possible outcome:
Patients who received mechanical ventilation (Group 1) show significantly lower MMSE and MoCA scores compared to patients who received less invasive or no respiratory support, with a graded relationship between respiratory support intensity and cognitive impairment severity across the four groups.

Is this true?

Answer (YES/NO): NO